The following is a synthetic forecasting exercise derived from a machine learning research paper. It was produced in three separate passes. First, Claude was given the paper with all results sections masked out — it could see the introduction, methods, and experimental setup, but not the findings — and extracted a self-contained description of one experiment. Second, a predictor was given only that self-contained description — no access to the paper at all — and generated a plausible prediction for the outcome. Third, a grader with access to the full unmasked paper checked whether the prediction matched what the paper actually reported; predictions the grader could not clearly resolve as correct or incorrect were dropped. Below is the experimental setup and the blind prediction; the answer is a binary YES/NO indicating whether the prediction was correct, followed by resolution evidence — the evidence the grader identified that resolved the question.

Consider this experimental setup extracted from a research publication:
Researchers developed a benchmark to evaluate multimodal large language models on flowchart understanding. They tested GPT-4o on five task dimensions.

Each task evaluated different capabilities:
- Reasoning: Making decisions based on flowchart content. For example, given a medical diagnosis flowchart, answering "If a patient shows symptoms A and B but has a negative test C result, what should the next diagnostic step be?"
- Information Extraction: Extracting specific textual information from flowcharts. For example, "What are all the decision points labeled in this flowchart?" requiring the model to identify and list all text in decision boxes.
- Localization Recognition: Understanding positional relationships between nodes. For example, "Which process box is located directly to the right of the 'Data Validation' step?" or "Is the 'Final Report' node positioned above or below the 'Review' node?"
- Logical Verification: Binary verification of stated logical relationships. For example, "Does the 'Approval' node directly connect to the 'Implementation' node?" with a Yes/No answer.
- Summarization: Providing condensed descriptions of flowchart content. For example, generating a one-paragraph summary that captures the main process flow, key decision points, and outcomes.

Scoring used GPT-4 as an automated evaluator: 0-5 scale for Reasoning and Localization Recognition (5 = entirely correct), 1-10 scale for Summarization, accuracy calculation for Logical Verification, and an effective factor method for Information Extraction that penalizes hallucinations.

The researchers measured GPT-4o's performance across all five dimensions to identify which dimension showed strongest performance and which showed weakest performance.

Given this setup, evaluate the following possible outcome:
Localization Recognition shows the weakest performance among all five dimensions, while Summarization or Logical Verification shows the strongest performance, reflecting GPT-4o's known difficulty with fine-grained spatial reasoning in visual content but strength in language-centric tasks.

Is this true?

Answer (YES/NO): NO